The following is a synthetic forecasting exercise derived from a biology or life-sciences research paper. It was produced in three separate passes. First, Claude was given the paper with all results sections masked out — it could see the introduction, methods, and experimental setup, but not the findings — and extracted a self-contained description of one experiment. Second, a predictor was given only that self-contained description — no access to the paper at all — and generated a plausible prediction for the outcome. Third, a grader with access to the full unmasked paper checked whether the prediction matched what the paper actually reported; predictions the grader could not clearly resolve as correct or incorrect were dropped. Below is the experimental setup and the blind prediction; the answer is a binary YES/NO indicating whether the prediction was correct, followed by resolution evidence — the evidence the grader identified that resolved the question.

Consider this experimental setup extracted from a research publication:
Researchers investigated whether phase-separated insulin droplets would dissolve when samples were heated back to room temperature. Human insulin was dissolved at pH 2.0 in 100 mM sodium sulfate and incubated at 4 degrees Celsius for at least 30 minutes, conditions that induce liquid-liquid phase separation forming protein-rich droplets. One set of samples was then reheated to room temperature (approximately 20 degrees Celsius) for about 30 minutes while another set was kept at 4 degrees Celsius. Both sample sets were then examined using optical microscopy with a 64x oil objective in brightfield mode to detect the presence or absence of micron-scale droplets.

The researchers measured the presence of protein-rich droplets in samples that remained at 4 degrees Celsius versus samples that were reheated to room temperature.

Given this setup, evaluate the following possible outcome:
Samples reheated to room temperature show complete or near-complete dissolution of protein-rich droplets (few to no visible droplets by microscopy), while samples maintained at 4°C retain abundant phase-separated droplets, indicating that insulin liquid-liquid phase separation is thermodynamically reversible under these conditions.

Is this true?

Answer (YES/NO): YES